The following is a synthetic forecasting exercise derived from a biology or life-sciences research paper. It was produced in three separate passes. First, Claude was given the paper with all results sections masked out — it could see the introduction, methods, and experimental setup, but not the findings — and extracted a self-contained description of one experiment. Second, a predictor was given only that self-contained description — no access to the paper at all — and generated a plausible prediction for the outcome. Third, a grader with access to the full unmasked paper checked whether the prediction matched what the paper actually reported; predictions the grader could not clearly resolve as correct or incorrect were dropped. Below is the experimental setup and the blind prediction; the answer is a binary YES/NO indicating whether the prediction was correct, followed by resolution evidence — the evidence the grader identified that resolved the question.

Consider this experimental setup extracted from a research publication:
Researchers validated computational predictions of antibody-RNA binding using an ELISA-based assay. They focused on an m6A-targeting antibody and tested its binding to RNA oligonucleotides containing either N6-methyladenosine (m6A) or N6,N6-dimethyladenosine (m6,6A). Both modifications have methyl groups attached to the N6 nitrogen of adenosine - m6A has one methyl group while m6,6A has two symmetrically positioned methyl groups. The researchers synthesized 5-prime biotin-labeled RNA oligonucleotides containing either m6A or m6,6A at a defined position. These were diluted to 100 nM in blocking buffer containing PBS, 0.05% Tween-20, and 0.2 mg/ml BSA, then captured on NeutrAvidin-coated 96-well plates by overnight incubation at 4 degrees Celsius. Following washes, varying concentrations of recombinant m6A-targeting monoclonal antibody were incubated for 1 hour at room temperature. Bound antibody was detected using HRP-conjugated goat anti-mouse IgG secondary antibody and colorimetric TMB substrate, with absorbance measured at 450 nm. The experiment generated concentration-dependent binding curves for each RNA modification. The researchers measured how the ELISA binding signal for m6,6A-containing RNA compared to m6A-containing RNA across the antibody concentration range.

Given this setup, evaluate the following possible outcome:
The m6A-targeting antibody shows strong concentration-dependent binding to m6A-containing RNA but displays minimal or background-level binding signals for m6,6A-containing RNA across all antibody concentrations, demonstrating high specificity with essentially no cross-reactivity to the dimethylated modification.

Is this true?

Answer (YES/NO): NO